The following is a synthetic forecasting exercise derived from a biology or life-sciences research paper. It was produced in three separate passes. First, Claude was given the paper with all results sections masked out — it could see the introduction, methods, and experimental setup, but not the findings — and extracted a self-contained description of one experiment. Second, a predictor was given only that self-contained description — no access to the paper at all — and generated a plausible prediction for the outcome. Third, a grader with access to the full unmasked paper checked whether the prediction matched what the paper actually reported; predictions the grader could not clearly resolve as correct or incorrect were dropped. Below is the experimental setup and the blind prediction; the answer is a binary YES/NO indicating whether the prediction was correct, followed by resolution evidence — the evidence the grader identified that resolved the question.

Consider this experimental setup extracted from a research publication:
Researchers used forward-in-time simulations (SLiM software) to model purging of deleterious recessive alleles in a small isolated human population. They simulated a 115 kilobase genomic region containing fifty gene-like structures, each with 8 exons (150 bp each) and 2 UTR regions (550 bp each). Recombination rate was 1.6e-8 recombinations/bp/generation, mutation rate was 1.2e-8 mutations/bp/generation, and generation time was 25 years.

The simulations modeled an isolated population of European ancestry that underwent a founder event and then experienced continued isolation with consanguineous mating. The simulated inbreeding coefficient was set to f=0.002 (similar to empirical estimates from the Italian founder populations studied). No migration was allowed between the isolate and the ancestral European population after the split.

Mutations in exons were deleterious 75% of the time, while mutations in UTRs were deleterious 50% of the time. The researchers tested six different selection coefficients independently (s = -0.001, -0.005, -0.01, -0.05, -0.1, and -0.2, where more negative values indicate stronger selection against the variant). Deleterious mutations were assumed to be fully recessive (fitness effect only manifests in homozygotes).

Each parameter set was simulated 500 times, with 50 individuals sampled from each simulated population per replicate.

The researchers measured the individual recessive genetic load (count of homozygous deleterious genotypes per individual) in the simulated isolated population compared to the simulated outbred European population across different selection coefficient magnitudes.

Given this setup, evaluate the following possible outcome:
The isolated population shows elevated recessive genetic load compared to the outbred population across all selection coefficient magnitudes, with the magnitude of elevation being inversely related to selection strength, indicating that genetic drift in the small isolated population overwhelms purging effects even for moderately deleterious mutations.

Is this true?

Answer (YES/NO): NO